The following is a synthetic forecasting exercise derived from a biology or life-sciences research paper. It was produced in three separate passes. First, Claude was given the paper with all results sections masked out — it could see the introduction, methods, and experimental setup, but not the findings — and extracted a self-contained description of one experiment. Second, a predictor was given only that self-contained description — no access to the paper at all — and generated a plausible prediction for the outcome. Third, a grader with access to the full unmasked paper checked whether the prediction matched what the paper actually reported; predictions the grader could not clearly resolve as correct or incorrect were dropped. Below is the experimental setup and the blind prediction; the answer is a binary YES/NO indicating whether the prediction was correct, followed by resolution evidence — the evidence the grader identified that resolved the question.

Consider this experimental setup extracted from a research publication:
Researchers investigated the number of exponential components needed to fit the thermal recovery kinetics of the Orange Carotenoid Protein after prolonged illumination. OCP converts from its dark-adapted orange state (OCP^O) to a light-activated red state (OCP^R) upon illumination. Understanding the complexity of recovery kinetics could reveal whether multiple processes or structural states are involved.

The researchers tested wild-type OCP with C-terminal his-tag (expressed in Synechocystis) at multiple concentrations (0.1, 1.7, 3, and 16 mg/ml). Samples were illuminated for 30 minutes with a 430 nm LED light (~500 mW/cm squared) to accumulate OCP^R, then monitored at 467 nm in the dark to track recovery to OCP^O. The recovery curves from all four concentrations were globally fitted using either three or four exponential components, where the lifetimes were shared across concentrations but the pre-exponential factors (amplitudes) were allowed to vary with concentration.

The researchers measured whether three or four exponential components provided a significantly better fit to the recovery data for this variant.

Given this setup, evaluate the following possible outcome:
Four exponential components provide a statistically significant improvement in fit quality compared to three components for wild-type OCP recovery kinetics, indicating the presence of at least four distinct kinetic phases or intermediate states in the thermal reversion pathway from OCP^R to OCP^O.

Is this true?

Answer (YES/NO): YES